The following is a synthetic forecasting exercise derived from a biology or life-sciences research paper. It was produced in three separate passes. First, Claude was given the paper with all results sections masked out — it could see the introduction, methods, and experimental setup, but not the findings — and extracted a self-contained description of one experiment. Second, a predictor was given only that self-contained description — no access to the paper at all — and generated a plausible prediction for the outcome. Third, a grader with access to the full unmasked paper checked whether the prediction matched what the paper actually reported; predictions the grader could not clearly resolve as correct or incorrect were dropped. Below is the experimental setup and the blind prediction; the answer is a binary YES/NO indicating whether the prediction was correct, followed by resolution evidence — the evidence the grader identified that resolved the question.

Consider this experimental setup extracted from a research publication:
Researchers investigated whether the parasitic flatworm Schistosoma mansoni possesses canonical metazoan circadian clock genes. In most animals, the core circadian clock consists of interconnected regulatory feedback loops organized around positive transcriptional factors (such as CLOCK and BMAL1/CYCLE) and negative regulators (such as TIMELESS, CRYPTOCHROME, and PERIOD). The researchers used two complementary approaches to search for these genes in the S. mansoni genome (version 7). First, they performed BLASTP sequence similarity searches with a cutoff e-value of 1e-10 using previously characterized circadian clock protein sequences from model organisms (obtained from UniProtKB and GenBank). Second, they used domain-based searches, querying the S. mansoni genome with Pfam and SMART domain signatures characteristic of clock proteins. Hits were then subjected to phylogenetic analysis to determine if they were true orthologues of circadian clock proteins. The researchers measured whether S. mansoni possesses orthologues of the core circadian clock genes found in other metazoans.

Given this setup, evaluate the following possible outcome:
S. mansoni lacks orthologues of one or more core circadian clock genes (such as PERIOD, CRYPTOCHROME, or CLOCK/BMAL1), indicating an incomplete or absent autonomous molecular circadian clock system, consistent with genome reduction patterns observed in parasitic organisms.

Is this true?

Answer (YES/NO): YES